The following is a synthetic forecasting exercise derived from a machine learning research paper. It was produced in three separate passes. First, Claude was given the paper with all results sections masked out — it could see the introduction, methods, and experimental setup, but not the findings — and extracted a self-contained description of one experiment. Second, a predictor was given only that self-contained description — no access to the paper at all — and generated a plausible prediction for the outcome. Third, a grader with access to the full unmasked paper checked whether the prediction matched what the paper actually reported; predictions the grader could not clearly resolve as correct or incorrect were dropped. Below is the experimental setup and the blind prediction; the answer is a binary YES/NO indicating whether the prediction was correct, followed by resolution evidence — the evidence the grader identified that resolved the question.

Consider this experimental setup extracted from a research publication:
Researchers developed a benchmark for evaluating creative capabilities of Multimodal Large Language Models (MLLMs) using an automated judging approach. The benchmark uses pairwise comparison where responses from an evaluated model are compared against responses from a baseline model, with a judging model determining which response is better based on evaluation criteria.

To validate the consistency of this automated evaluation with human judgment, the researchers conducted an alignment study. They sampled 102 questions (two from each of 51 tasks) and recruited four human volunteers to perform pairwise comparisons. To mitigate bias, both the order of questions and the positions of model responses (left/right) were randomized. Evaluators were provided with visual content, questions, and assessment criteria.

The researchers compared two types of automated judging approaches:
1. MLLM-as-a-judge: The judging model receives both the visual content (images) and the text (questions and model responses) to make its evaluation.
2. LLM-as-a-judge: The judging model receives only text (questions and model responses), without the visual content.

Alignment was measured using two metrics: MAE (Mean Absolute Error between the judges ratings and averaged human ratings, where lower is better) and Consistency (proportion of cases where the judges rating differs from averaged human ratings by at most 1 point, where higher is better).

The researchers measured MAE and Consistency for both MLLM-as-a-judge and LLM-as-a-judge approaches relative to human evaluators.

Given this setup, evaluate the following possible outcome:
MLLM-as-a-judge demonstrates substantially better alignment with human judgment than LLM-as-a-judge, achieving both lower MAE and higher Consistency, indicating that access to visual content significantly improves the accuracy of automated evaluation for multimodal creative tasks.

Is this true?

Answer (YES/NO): YES